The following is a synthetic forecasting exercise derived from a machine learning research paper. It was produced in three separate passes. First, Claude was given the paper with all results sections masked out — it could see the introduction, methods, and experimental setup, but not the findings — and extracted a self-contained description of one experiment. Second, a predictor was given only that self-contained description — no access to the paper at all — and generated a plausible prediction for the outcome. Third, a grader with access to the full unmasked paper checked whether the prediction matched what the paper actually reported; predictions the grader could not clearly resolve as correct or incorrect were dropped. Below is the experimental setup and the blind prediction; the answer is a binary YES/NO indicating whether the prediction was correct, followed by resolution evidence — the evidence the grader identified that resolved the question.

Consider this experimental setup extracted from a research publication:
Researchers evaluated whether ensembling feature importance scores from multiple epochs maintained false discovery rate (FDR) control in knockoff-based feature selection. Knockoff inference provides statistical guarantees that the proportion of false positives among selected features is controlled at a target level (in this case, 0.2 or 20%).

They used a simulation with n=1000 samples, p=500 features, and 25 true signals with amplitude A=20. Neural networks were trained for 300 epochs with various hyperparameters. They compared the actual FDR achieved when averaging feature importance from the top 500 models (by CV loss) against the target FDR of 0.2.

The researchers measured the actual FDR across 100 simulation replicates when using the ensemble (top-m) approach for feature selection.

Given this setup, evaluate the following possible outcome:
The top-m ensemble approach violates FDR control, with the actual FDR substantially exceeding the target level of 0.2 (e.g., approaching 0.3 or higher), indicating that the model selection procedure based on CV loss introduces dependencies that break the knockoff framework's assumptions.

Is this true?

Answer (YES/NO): NO